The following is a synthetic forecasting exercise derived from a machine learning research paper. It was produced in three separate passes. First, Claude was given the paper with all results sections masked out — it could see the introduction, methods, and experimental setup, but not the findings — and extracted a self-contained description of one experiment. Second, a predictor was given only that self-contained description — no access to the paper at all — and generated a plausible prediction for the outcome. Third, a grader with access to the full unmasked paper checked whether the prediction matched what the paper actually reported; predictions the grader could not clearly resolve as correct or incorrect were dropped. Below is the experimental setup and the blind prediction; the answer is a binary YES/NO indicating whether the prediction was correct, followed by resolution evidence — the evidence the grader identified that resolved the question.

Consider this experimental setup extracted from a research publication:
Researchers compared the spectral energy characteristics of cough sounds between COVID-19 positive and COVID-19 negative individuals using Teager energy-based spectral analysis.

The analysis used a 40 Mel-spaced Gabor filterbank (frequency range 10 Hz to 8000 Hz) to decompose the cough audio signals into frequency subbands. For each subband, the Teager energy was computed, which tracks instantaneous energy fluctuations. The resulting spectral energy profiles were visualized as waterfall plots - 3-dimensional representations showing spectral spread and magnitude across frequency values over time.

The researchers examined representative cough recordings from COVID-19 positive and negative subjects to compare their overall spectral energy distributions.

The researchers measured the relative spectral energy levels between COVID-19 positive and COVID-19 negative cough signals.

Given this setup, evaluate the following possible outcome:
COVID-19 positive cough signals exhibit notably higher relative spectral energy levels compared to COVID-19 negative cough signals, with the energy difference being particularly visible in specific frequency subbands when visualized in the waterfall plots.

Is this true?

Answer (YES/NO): YES